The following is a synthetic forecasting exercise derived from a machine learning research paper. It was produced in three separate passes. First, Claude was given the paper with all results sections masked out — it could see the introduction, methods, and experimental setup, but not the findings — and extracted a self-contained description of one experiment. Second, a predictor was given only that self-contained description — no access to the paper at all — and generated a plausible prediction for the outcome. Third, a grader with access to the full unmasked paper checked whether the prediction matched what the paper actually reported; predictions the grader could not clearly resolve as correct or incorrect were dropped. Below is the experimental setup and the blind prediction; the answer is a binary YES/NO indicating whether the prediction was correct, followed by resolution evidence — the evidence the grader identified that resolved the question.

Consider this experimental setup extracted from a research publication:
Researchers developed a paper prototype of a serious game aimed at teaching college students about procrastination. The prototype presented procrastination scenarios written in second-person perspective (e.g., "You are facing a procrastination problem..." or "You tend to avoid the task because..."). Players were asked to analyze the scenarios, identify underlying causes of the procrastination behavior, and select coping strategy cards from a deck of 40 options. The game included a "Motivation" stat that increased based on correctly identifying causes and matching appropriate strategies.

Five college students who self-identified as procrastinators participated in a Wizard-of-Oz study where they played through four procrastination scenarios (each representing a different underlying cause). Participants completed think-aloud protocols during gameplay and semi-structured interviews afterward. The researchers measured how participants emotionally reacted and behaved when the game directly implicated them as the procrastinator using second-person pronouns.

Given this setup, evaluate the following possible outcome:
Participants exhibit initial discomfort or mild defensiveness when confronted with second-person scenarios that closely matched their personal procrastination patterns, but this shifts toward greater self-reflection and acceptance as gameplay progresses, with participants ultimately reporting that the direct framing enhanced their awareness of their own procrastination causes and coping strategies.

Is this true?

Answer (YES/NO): NO